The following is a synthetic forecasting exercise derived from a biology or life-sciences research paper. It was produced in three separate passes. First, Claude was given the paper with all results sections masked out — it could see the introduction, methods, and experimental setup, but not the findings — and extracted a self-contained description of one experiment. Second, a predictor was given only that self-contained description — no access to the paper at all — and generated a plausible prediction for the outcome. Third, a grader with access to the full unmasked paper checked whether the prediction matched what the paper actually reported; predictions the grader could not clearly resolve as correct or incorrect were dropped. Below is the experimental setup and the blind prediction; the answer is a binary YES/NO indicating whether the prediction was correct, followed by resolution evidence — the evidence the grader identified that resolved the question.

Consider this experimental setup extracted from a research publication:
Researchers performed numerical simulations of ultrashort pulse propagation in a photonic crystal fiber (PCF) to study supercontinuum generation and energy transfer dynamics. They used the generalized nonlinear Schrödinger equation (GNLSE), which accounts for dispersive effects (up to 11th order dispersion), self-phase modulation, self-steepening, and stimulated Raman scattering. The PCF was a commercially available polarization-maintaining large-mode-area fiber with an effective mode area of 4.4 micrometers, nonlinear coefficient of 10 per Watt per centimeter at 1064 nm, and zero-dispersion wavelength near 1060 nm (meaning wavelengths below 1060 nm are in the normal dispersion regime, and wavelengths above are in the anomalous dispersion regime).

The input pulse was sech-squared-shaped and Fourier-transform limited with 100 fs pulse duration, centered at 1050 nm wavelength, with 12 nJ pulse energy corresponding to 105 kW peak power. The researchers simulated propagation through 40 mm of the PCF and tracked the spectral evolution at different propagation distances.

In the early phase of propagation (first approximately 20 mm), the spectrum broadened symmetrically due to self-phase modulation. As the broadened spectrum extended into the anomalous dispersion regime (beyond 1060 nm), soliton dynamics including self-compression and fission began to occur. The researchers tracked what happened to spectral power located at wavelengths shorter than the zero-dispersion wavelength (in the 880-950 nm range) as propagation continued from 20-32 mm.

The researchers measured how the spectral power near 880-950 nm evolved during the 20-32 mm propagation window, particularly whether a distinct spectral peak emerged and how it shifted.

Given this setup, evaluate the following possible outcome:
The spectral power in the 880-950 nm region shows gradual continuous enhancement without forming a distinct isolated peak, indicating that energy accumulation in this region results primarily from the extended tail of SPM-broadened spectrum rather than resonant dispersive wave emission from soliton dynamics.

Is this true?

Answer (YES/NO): NO